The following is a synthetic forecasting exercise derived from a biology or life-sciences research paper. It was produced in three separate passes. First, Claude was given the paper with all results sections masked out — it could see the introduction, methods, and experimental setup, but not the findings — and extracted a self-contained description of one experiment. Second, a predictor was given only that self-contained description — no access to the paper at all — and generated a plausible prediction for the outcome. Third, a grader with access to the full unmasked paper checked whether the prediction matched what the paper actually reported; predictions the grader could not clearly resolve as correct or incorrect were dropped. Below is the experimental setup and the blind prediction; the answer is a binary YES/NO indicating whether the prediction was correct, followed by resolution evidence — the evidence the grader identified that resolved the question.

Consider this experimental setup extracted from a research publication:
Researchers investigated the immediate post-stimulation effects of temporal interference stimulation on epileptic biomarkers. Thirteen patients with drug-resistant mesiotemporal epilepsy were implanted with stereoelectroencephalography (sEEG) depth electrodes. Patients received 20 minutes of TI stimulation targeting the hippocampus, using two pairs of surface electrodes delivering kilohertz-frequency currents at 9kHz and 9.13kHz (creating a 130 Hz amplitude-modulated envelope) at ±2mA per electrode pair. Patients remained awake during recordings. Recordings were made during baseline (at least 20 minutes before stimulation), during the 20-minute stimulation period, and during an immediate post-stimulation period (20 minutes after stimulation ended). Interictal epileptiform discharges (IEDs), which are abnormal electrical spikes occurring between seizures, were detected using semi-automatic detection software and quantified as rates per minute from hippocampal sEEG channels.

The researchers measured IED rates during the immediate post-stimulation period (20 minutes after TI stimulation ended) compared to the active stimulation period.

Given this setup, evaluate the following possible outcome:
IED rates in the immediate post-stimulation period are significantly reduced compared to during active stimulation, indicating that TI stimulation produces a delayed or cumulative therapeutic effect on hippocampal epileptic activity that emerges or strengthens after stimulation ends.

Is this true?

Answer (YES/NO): NO